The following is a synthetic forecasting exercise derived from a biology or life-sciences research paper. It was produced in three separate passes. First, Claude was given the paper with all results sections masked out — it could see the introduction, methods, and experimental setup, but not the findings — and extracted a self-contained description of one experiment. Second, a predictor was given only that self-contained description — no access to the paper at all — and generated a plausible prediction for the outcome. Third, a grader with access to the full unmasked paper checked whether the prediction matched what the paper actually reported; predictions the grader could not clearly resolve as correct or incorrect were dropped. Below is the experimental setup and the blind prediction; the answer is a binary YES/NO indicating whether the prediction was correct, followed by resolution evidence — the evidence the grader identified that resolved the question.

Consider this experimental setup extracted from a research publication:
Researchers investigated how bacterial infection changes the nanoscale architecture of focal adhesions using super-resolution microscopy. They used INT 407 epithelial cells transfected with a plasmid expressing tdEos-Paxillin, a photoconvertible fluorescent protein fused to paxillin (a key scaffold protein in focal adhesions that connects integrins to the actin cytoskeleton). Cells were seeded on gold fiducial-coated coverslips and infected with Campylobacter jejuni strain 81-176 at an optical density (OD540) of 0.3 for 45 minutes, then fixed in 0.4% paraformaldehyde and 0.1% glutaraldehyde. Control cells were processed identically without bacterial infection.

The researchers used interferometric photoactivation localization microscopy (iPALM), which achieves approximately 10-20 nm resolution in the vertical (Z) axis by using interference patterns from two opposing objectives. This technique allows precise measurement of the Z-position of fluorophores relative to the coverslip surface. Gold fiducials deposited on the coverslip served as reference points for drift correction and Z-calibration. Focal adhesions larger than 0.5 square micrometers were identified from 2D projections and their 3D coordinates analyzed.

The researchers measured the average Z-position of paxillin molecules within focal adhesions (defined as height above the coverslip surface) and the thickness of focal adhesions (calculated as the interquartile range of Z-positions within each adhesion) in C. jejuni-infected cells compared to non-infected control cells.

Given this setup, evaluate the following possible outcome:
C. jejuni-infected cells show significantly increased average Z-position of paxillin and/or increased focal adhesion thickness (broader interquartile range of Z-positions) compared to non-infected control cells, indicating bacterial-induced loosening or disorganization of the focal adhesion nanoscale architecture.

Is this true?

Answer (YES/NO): YES